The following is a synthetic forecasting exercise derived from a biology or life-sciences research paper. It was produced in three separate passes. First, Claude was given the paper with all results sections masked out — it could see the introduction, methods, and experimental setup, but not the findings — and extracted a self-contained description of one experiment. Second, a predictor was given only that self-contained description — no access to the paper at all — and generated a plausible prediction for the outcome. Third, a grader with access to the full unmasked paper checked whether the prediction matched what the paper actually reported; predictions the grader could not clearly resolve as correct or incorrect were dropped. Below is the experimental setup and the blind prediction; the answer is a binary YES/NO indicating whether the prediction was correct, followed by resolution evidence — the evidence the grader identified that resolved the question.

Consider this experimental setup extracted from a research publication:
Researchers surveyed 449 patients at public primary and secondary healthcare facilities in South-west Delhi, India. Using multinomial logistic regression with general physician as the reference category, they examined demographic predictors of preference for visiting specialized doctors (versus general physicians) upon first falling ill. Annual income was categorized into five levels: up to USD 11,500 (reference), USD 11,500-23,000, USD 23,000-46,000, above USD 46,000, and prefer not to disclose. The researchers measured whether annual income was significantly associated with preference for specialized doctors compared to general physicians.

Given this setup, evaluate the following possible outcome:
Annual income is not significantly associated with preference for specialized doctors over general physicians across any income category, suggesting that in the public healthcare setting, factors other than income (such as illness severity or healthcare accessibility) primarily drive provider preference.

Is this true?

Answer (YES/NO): NO